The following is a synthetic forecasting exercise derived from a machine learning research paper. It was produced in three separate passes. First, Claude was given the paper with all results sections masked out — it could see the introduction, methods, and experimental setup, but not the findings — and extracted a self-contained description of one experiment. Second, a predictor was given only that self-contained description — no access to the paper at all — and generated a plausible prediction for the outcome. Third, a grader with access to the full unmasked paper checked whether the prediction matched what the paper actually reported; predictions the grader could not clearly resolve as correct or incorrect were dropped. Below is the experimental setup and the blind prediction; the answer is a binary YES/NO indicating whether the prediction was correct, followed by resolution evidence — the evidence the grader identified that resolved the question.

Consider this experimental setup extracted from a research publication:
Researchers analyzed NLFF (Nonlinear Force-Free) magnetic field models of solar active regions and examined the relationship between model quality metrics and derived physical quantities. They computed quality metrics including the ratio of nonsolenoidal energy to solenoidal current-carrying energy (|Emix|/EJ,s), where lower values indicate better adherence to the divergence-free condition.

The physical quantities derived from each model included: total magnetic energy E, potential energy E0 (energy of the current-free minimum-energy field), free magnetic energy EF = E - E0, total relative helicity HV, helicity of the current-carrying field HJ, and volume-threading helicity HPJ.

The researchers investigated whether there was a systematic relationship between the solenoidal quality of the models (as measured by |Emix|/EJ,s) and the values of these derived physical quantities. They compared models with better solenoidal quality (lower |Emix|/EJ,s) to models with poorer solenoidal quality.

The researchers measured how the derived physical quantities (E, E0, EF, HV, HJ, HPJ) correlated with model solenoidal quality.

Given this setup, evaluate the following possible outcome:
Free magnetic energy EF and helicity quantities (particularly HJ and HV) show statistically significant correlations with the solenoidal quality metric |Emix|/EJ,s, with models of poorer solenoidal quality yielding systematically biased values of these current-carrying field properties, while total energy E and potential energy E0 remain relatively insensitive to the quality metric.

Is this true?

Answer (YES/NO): NO